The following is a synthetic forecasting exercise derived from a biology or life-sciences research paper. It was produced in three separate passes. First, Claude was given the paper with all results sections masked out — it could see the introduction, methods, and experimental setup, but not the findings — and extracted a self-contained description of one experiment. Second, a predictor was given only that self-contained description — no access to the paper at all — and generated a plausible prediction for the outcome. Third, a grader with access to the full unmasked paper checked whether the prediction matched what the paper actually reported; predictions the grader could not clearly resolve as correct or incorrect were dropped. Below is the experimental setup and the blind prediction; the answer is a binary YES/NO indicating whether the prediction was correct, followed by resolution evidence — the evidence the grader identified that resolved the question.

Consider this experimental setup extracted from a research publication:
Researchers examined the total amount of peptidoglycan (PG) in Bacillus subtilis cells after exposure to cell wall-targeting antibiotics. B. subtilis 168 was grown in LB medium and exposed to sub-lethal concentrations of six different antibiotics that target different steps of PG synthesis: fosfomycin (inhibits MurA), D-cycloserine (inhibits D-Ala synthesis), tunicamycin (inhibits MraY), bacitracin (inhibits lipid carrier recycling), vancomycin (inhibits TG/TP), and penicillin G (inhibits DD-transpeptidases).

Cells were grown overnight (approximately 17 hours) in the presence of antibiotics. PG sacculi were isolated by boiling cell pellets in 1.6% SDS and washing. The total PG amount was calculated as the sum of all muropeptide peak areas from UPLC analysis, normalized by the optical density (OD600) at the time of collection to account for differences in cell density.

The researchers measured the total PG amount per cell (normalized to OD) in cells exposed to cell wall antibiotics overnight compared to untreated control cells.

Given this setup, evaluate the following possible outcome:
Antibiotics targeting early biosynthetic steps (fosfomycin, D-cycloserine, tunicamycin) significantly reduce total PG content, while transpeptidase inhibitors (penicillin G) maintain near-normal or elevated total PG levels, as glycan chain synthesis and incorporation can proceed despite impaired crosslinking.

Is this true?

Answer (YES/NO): NO